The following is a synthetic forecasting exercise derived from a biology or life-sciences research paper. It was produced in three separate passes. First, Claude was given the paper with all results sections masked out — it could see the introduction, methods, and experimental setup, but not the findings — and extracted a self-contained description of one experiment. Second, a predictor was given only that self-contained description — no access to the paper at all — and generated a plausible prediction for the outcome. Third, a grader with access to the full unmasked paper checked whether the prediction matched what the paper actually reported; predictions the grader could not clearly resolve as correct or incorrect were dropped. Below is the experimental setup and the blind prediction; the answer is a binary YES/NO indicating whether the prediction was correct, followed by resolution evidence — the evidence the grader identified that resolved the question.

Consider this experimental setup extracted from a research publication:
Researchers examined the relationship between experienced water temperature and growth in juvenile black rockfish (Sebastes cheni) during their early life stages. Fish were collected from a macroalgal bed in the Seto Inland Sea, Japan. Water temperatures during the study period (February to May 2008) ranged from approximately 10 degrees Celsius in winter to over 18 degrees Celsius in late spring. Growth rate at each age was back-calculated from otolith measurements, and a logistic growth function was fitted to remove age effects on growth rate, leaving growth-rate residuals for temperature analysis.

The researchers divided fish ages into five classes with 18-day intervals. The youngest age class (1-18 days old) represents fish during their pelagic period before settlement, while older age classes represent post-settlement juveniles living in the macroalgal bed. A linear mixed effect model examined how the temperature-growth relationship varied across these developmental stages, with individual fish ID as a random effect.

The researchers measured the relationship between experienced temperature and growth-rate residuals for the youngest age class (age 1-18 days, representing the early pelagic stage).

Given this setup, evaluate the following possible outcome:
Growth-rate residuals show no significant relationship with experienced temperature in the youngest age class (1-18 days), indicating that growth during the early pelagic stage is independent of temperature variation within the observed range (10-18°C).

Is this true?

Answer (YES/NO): NO